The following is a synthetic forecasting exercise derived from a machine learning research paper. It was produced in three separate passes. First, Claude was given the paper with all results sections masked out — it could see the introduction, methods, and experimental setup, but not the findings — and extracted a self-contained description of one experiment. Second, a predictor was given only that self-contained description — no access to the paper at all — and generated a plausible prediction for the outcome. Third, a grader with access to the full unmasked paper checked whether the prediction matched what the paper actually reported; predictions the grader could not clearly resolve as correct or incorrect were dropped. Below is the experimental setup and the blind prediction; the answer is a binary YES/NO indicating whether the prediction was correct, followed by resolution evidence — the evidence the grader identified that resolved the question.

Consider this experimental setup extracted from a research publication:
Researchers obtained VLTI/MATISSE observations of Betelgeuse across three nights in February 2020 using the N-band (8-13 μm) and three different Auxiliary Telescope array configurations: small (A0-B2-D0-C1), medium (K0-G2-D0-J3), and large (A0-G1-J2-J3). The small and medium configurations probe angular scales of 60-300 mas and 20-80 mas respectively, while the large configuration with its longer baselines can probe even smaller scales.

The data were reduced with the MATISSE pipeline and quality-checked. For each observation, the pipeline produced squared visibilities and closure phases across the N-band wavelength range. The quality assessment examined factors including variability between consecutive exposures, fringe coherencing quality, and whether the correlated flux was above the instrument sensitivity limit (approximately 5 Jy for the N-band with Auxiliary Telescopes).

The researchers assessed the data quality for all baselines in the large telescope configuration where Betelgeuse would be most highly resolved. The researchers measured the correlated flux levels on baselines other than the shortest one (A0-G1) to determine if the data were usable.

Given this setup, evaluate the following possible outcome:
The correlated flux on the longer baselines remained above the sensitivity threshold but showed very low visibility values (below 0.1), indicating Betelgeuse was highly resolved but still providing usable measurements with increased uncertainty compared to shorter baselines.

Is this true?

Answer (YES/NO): NO